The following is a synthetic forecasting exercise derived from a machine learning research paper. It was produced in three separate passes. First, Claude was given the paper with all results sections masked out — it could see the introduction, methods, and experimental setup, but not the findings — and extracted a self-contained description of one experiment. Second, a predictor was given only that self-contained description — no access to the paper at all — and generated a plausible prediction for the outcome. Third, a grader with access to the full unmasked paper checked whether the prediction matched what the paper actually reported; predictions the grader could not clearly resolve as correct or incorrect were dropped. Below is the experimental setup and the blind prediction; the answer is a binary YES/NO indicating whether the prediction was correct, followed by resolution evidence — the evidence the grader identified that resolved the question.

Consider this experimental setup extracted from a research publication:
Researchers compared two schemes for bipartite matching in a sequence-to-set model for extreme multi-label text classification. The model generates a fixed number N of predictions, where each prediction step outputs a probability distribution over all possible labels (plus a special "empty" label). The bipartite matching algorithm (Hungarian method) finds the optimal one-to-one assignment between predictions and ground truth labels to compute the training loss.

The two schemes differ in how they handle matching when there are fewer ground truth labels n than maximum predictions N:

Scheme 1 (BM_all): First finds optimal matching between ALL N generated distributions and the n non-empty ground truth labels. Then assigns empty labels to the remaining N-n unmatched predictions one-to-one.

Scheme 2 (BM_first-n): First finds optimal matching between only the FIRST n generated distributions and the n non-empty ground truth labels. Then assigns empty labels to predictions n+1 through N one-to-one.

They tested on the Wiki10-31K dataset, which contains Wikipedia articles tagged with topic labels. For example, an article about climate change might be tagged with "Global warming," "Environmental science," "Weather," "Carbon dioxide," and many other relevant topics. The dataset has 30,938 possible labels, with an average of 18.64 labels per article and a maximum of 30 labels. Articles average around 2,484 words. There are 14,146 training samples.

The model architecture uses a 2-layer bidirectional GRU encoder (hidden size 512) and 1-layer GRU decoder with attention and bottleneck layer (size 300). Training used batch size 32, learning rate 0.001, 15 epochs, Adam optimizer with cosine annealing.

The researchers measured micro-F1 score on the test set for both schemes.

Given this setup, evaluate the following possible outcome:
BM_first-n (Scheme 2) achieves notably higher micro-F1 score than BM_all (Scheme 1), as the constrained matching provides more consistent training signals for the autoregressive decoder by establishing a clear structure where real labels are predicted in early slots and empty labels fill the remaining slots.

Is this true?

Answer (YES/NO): NO